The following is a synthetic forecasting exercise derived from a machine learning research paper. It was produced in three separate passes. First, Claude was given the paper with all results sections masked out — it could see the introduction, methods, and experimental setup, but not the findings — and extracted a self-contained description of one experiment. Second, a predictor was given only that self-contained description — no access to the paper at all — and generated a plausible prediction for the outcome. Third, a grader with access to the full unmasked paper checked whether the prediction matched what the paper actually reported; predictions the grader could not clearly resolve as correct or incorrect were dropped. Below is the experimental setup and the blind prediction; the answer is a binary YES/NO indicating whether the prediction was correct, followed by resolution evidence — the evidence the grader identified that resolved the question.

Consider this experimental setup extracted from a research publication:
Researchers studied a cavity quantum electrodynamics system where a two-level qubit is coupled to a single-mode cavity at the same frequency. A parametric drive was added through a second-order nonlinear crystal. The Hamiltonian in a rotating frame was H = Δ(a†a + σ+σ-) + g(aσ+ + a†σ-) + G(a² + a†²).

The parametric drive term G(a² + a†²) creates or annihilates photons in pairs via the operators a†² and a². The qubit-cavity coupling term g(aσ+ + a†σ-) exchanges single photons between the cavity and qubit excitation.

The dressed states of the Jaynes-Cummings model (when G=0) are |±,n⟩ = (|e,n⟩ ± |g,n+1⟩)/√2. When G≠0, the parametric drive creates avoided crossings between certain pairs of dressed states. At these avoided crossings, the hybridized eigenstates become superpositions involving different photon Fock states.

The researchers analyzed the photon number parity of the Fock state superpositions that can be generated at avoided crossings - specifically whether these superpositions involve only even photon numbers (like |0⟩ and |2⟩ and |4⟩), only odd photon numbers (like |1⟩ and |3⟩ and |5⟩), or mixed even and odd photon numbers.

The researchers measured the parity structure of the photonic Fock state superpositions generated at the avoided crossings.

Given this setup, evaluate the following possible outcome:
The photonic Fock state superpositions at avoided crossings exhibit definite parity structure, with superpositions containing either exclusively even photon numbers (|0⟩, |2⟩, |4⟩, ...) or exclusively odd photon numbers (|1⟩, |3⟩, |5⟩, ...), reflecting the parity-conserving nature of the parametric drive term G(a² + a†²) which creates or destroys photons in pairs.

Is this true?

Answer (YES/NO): YES